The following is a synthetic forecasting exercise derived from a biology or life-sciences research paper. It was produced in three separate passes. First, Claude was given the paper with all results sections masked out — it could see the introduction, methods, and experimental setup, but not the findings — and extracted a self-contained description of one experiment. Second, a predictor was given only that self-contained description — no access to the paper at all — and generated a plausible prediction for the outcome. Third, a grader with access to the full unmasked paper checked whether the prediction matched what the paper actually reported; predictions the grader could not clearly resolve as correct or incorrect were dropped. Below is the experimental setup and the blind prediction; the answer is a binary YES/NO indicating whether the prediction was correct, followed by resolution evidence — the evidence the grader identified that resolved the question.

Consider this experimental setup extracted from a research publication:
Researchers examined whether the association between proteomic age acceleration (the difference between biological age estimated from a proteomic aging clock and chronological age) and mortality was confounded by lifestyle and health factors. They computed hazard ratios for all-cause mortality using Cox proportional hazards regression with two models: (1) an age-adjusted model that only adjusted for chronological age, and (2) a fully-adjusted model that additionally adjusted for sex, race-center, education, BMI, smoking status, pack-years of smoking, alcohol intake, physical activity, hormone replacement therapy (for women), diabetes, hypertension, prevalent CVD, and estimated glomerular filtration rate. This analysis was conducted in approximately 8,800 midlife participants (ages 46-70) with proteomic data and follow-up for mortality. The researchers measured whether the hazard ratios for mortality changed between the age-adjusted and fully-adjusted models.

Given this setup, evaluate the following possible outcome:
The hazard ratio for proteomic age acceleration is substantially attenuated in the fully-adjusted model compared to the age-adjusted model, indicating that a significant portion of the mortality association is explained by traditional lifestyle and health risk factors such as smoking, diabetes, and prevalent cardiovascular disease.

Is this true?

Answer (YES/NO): NO